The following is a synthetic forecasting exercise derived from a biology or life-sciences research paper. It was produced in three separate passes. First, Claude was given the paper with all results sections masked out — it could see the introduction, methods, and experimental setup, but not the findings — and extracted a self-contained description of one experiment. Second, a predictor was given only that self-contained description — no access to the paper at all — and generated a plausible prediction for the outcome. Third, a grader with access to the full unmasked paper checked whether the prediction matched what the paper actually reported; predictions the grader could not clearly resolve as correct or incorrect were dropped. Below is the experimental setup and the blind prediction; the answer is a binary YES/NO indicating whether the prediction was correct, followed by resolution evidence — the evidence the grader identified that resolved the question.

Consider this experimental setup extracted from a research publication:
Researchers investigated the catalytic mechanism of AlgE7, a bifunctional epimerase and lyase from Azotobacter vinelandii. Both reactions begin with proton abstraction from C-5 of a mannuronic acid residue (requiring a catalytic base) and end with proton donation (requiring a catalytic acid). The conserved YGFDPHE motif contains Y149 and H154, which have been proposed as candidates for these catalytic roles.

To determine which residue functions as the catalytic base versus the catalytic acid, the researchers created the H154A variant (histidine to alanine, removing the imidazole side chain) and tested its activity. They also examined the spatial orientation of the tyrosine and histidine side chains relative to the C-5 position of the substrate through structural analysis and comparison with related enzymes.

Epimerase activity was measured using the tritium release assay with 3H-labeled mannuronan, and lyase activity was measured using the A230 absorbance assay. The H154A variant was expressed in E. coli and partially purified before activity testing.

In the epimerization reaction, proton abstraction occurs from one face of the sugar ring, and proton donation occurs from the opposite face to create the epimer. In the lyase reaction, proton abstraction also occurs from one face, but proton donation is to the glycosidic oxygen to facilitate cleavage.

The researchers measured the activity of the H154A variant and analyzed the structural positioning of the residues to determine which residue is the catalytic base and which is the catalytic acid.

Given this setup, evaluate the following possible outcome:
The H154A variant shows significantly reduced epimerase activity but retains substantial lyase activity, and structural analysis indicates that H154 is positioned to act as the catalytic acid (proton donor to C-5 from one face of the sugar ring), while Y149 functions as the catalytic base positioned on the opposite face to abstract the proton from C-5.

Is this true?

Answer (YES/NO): NO